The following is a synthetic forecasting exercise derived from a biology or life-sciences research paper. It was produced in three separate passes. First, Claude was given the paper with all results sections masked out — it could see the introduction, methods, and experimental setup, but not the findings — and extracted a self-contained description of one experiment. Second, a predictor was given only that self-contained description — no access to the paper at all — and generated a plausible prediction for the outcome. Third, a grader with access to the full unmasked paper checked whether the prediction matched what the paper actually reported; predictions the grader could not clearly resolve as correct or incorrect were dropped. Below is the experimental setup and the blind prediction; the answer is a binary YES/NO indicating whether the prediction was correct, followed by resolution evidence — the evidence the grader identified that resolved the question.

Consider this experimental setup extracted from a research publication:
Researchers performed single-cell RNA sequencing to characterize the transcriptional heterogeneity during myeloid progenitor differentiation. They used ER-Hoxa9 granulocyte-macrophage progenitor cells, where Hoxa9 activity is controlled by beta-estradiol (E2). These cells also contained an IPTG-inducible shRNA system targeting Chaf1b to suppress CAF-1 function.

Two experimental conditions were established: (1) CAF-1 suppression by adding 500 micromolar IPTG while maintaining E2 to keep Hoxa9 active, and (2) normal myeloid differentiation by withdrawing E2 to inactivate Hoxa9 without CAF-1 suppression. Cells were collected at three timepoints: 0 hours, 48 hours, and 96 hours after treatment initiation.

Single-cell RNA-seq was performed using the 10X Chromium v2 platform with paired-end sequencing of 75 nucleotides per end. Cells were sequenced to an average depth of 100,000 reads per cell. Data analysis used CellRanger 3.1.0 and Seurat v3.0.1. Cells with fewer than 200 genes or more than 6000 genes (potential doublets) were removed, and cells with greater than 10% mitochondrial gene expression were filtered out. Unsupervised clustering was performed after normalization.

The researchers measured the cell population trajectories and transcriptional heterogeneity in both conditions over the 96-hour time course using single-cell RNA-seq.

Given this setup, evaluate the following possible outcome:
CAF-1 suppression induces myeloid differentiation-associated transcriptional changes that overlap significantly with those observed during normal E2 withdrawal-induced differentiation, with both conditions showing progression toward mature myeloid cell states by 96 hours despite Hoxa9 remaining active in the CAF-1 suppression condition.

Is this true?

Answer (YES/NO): NO